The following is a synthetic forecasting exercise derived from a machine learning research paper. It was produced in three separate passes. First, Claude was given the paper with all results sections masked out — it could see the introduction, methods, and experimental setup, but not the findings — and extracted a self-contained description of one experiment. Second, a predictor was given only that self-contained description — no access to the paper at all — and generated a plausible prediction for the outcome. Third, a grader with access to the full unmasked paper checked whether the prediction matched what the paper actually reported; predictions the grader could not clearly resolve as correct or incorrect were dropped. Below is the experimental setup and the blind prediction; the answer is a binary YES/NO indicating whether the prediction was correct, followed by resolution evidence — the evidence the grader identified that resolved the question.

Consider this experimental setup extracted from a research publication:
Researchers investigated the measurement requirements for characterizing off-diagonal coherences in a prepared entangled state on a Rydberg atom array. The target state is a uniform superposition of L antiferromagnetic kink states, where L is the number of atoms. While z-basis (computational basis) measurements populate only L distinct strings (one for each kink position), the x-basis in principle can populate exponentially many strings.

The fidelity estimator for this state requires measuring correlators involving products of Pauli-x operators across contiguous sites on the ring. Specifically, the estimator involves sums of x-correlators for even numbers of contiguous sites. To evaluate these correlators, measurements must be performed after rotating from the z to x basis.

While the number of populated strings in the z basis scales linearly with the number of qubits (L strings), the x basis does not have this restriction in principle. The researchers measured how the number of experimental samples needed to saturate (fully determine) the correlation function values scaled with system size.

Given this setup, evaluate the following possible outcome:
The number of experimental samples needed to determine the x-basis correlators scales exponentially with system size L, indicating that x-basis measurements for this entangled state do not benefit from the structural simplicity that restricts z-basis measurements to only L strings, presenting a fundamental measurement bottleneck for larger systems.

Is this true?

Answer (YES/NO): NO